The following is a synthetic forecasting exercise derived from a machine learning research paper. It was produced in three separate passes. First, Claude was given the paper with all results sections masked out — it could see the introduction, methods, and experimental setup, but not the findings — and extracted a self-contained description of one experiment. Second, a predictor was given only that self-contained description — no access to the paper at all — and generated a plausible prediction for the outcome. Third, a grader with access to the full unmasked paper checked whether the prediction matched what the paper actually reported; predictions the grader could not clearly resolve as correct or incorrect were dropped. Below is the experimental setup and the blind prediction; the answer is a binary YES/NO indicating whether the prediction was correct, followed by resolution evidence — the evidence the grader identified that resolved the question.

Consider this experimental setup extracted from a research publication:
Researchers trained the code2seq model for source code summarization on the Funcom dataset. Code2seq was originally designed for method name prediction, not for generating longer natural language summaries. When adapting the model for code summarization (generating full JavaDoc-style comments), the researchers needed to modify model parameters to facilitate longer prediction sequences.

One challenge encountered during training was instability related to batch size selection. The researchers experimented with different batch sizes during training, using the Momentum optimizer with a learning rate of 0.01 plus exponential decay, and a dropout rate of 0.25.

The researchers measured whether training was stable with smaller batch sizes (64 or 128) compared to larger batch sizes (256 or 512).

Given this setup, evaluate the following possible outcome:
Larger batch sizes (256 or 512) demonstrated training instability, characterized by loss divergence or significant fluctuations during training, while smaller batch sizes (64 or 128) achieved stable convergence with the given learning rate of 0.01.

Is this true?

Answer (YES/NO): NO